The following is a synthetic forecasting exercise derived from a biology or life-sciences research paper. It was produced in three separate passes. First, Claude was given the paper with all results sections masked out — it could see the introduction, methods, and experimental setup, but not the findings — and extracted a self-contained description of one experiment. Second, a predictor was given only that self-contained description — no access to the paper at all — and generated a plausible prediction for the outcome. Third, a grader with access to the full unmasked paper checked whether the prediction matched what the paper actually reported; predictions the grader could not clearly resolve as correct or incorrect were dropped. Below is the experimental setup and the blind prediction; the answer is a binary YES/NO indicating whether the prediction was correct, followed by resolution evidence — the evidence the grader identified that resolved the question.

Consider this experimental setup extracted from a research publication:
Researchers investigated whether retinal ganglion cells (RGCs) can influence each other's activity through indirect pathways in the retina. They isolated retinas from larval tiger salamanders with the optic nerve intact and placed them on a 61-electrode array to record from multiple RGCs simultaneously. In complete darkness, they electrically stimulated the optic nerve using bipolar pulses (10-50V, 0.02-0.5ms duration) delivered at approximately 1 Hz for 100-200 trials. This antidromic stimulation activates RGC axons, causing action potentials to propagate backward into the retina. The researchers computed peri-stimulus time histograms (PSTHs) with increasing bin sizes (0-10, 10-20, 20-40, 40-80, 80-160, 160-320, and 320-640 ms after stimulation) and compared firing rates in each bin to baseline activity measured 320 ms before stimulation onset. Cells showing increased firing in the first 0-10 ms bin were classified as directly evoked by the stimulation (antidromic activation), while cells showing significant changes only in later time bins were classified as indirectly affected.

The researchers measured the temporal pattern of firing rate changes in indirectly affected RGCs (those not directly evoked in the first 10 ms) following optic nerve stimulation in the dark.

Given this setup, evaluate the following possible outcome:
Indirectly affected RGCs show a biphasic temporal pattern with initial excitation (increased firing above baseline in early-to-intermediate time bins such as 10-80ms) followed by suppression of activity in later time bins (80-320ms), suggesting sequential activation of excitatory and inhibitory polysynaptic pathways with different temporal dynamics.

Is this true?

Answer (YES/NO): NO